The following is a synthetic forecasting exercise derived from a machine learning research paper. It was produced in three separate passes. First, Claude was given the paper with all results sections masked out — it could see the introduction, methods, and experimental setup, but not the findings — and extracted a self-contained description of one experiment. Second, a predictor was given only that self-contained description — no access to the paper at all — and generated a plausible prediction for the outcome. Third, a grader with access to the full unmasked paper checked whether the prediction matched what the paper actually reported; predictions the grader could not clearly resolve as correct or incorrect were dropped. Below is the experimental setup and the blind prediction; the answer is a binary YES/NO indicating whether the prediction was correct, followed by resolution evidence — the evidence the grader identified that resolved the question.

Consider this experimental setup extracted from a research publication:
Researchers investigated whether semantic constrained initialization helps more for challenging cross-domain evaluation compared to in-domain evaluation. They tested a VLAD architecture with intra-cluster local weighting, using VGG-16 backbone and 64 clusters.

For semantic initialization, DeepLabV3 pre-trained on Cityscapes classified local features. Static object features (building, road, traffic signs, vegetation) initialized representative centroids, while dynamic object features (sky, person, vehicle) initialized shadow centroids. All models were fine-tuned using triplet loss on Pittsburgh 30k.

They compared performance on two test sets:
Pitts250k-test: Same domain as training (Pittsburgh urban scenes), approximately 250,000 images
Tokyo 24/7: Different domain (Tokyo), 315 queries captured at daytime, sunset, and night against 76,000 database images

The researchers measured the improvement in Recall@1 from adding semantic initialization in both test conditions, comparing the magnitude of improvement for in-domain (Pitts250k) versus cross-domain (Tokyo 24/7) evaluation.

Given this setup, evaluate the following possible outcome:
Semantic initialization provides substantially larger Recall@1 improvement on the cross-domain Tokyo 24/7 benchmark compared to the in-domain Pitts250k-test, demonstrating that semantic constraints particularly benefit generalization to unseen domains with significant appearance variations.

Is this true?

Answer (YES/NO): YES